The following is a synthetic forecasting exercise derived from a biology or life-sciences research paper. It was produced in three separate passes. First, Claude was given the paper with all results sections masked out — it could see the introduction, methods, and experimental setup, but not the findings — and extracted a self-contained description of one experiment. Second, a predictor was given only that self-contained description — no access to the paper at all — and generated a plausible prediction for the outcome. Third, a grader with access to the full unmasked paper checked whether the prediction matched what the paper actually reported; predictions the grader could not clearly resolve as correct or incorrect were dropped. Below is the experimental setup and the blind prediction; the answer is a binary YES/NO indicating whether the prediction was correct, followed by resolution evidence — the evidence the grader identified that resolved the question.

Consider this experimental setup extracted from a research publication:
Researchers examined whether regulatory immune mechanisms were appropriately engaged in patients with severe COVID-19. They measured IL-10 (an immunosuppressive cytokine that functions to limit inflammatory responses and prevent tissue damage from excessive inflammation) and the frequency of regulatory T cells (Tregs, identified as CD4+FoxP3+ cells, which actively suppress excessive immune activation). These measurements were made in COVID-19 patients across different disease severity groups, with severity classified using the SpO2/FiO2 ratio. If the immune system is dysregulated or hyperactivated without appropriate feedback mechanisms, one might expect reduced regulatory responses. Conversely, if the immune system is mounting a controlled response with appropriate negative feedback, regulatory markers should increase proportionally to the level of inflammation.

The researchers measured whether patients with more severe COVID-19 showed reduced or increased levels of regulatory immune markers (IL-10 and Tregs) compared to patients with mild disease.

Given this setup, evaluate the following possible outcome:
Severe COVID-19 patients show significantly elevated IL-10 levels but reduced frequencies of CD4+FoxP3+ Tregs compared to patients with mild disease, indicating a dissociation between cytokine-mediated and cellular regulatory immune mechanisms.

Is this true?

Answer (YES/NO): NO